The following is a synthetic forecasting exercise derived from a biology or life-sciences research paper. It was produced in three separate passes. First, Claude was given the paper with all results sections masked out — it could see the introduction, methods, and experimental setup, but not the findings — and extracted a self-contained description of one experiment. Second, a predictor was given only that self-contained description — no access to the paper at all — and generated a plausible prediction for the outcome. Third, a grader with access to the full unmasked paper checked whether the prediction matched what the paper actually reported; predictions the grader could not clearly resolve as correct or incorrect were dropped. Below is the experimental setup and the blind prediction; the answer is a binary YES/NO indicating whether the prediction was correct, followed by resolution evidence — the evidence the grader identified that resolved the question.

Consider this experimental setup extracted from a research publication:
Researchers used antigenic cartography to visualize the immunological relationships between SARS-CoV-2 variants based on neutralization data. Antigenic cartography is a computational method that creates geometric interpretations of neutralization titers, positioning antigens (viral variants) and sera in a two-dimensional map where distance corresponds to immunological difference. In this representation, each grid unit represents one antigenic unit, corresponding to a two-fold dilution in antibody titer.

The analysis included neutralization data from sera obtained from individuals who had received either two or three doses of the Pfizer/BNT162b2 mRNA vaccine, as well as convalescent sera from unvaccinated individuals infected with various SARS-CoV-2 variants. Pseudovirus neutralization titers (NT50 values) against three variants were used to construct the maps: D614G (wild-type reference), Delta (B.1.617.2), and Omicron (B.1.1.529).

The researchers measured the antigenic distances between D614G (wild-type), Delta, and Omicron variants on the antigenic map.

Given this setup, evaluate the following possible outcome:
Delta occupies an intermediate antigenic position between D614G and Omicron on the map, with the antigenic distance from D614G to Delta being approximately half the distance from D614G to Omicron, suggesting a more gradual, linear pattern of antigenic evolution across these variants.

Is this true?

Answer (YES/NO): NO